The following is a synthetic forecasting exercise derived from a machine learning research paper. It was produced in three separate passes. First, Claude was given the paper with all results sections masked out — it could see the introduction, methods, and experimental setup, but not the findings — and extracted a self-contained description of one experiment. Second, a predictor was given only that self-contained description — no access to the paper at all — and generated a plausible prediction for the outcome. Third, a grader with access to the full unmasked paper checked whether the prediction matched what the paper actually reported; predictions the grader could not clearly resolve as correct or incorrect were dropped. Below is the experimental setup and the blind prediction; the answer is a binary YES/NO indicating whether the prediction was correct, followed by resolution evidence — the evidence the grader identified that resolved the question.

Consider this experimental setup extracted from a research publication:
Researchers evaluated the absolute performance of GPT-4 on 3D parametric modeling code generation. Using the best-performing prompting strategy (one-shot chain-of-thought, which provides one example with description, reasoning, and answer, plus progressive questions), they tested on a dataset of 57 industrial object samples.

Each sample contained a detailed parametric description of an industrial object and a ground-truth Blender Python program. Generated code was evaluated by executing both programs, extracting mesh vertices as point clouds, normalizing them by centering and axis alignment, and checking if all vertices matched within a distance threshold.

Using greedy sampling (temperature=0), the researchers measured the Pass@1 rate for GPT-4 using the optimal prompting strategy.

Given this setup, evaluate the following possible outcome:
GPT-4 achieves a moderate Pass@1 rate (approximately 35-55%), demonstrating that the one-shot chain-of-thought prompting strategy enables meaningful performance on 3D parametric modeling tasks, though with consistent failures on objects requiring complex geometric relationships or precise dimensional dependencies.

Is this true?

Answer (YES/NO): NO